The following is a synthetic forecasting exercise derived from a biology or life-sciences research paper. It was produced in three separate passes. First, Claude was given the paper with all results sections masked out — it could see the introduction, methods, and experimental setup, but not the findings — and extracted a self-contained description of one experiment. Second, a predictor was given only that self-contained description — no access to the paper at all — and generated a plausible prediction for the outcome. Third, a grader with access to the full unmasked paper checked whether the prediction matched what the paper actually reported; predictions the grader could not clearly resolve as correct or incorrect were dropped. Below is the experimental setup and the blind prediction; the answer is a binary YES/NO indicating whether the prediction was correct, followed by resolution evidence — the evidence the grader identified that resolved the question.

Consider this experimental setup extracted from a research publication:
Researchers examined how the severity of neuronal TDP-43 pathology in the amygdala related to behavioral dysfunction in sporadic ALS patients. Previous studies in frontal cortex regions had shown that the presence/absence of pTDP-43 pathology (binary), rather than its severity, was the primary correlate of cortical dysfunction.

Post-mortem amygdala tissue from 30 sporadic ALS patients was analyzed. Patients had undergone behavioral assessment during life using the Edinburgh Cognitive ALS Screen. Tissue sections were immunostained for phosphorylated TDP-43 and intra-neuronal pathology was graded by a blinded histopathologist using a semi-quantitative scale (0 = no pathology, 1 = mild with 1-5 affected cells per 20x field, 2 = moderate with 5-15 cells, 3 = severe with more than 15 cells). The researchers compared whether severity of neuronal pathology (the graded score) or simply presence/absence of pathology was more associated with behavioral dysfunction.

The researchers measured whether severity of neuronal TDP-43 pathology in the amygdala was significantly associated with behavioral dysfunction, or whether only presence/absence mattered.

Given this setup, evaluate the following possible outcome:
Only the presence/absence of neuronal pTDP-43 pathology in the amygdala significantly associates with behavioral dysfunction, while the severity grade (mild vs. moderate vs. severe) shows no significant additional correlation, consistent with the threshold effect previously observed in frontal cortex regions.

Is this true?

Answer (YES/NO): NO